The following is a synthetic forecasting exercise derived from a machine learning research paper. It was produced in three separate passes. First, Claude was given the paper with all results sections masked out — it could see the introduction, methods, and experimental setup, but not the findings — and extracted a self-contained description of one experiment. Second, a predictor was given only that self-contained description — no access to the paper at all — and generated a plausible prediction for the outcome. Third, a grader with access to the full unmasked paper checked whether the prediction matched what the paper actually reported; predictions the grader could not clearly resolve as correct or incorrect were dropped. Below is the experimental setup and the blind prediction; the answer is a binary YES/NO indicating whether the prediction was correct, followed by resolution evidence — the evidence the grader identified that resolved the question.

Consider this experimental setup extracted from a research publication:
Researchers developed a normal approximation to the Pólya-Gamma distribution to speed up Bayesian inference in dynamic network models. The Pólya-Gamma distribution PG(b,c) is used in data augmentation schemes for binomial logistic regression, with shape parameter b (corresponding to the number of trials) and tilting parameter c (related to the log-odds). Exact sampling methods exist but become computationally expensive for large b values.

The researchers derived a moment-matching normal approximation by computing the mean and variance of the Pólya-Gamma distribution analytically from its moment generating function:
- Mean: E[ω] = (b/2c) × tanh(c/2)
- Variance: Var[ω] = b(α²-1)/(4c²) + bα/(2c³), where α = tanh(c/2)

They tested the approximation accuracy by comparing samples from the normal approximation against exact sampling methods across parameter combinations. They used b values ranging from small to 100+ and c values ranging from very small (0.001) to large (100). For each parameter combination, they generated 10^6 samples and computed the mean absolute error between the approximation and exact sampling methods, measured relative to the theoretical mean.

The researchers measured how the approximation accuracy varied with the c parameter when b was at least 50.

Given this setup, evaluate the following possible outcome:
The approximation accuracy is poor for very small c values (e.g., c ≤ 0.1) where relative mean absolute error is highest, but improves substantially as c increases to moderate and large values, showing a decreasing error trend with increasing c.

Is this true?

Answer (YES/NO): YES